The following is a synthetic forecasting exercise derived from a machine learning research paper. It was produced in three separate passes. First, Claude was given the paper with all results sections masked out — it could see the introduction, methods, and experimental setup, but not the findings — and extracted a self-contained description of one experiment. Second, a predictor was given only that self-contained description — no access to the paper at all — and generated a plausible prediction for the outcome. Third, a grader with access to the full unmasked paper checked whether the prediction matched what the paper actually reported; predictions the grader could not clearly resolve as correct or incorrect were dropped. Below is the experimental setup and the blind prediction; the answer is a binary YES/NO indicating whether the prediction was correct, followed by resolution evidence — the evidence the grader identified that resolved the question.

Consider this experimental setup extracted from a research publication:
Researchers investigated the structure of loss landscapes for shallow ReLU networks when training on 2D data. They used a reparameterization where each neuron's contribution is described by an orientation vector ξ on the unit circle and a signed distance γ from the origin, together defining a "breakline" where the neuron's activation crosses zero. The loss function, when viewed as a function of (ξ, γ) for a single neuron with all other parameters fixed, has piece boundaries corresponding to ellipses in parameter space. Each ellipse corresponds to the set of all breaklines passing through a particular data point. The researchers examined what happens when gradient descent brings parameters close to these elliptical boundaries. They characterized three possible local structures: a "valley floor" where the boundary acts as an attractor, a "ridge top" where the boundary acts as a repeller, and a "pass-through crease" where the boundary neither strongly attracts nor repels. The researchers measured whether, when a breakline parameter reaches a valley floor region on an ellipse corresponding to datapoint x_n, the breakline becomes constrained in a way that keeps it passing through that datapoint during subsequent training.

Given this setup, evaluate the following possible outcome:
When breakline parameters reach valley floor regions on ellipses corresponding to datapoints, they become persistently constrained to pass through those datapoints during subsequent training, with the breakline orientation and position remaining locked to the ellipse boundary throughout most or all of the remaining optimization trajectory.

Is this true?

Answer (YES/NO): YES